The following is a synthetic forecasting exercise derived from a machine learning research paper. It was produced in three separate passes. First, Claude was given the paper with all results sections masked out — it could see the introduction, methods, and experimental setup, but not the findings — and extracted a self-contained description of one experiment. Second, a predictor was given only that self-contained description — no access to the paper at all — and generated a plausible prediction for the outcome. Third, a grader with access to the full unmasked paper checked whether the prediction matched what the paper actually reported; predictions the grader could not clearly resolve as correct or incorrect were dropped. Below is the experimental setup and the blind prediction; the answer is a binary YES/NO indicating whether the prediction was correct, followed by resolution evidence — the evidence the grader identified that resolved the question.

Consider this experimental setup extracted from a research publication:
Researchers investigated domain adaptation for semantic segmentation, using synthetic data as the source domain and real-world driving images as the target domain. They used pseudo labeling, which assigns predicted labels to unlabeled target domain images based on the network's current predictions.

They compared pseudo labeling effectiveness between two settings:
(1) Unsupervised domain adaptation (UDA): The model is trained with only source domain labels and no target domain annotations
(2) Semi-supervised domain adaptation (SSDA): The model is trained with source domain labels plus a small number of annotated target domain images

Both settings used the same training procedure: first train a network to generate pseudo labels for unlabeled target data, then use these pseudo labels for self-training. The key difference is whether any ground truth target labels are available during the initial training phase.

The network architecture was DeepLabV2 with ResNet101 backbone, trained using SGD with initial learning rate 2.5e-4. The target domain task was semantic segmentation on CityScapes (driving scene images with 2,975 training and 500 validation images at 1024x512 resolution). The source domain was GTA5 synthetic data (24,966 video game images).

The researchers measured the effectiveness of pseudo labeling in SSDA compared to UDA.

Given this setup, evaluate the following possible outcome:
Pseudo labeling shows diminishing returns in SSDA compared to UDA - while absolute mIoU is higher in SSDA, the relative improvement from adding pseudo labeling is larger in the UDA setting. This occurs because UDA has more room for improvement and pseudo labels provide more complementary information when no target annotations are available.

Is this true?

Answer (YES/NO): NO